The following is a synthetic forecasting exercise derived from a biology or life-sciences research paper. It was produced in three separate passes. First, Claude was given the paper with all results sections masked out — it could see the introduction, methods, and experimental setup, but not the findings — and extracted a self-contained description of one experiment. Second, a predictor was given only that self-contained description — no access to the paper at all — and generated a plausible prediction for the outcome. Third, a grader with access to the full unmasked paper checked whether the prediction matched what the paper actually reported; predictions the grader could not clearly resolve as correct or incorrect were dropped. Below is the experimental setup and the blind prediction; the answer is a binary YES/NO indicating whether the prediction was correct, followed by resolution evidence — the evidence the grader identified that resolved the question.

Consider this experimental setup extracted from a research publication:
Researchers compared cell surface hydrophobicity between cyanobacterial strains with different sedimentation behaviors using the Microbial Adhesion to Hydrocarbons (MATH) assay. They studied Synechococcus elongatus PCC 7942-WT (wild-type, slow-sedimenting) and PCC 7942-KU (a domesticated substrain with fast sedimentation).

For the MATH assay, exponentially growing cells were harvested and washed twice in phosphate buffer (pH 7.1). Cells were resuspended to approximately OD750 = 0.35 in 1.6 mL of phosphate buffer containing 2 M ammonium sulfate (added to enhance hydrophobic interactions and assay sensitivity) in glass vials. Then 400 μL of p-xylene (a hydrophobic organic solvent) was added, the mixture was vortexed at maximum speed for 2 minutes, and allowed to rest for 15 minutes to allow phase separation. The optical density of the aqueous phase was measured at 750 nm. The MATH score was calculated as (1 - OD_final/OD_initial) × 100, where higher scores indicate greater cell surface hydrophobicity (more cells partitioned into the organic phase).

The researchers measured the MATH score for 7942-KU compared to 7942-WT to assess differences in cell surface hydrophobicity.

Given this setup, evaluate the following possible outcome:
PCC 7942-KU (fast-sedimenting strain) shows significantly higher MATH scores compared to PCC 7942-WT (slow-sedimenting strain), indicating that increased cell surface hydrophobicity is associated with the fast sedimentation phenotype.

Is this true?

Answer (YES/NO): NO